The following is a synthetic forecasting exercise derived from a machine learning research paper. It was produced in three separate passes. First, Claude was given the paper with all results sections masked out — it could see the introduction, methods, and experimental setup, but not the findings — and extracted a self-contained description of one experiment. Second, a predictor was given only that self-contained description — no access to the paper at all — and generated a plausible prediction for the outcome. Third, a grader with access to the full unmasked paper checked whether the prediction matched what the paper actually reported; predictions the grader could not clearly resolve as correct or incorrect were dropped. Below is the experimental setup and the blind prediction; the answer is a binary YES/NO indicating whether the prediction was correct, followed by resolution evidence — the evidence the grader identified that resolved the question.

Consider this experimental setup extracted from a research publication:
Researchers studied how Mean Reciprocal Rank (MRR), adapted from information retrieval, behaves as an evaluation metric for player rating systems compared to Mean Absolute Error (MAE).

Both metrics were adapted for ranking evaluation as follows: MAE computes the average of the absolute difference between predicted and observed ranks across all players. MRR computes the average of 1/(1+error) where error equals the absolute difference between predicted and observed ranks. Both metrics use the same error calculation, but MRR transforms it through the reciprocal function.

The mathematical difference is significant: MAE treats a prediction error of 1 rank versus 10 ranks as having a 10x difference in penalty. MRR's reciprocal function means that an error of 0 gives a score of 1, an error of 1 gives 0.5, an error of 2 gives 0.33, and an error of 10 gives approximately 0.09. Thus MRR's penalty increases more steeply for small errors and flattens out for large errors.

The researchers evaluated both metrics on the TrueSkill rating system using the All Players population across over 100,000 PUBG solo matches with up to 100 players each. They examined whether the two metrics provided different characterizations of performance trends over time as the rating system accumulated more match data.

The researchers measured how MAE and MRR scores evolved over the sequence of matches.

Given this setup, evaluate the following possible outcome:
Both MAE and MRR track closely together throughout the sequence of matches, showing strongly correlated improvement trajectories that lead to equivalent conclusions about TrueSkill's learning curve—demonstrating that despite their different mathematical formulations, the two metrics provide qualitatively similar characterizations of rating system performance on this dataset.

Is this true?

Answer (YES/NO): NO